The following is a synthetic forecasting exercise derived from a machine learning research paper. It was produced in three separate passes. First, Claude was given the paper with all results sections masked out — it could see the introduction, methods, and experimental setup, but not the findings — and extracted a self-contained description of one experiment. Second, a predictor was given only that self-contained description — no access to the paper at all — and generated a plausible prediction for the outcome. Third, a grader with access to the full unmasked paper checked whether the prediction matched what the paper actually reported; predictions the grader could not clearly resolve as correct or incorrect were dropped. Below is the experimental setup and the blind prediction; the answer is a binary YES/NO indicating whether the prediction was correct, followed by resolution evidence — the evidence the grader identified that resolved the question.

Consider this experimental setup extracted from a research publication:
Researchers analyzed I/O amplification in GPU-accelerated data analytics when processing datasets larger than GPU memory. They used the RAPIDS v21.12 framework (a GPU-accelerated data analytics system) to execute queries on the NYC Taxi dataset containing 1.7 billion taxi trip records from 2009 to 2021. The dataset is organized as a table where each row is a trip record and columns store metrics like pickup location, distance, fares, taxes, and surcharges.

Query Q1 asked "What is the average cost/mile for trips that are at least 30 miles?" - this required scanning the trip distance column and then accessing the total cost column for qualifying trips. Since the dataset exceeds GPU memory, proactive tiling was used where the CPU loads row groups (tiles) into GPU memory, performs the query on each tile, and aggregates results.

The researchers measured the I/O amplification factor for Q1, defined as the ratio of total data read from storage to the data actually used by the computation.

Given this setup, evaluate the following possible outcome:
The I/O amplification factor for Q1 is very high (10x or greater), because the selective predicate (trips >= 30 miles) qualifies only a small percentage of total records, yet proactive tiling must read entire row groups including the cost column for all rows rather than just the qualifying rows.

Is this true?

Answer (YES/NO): NO